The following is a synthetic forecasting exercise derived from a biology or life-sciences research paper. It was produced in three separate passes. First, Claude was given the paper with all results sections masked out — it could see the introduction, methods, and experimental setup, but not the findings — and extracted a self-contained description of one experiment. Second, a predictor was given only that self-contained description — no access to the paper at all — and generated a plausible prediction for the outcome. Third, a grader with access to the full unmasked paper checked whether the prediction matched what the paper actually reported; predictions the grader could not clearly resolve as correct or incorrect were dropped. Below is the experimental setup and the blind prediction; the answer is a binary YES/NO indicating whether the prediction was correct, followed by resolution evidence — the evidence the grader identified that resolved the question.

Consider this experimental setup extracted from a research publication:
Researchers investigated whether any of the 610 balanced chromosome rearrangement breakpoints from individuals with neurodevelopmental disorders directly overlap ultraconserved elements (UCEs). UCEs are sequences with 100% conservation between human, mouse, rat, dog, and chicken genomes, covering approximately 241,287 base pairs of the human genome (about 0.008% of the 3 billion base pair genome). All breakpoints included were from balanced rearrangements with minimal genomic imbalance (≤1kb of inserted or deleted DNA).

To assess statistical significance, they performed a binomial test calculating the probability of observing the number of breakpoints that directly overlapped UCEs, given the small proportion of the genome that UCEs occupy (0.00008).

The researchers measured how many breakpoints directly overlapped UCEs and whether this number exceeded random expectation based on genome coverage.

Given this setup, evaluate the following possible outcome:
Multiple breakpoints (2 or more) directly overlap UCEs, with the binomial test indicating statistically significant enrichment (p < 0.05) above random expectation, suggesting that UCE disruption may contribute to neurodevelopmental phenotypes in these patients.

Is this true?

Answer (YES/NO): NO